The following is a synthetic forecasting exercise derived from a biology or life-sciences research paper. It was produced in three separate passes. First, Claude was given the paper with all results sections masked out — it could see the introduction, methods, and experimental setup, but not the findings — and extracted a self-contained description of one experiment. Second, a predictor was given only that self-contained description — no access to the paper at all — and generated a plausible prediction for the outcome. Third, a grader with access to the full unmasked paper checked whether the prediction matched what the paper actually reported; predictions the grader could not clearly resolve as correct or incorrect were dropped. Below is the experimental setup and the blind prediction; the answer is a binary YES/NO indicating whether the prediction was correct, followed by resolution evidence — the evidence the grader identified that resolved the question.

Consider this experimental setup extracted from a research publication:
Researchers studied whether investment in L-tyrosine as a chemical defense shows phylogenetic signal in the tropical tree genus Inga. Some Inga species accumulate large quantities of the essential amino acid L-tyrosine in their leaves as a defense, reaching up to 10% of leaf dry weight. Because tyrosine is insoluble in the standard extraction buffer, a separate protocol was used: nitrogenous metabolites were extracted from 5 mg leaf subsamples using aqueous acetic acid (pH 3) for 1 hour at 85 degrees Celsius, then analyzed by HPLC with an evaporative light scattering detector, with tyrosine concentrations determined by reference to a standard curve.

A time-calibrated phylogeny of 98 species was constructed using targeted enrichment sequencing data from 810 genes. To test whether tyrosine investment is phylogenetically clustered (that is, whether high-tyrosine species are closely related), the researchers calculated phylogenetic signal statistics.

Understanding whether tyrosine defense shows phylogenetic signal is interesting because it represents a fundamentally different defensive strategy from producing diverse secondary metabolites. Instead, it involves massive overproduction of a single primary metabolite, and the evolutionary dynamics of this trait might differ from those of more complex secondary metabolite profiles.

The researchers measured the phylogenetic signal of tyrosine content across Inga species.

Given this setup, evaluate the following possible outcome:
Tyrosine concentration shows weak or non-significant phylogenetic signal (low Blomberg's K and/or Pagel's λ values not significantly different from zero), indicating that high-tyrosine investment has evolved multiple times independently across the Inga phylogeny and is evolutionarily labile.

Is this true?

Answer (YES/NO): NO